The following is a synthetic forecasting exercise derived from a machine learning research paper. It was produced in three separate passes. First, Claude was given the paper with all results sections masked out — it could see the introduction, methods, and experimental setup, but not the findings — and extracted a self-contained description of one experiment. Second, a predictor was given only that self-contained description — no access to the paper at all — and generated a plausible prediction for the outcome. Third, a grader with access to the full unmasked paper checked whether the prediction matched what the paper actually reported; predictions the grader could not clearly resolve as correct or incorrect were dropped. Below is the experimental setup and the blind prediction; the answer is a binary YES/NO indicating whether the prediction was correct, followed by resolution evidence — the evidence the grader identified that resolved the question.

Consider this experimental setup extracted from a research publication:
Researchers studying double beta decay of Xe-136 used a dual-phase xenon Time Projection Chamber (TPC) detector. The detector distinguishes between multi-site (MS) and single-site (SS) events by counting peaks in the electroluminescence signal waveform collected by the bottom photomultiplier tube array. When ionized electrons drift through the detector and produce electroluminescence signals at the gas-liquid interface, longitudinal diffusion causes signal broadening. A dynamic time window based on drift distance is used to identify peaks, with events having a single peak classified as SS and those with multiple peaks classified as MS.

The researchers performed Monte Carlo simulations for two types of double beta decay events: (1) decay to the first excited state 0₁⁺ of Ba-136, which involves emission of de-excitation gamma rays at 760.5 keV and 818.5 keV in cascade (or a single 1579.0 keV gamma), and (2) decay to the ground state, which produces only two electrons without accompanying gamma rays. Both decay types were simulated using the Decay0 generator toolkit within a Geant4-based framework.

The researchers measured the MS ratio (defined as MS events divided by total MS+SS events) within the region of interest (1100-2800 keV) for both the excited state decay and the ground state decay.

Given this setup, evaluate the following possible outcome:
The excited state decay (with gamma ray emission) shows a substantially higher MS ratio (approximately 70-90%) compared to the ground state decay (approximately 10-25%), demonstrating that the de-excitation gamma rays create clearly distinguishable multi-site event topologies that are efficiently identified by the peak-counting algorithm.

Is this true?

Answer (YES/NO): NO